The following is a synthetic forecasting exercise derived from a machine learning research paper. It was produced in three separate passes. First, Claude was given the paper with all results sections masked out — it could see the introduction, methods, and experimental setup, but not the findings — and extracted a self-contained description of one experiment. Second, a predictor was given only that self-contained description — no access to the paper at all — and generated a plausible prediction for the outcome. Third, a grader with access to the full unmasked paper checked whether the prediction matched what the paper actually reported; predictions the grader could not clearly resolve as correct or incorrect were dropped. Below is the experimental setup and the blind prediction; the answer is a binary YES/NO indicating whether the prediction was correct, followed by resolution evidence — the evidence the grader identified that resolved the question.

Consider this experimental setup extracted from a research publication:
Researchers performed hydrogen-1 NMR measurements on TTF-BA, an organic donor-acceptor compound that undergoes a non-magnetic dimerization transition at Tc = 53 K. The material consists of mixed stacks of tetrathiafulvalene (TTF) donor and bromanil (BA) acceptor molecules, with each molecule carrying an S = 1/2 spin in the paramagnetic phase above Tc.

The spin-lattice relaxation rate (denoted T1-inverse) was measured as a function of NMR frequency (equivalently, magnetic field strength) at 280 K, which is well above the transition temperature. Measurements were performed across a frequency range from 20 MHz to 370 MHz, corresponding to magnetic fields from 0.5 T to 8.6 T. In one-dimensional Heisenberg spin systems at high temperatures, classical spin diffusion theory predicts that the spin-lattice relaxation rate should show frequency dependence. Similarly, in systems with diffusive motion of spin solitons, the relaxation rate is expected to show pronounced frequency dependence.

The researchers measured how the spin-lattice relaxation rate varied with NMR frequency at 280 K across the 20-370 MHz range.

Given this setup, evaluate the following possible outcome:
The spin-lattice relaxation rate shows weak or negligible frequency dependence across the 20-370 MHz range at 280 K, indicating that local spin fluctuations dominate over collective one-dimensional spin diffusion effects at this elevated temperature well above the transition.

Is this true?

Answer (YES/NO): YES